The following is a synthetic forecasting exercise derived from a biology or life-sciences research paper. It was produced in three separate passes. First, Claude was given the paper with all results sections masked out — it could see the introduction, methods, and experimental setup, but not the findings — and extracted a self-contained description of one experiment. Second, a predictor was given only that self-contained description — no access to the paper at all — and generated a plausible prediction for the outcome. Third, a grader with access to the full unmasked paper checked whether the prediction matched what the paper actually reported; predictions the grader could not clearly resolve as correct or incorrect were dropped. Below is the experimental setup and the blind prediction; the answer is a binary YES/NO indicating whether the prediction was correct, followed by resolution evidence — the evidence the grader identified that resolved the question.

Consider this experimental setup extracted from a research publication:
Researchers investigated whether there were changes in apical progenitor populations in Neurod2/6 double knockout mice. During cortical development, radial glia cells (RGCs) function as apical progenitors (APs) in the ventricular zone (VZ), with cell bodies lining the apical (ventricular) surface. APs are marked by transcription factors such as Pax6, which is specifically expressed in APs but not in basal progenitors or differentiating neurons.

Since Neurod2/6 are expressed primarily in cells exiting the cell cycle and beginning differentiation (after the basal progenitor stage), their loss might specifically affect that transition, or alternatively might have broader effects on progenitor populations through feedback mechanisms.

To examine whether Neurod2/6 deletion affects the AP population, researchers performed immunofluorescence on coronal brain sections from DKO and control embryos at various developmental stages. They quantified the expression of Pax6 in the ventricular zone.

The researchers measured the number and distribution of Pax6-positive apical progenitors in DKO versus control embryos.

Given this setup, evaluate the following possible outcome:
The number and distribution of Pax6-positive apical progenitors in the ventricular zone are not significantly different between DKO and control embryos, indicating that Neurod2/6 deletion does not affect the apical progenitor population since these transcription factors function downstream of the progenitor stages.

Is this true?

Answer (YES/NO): YES